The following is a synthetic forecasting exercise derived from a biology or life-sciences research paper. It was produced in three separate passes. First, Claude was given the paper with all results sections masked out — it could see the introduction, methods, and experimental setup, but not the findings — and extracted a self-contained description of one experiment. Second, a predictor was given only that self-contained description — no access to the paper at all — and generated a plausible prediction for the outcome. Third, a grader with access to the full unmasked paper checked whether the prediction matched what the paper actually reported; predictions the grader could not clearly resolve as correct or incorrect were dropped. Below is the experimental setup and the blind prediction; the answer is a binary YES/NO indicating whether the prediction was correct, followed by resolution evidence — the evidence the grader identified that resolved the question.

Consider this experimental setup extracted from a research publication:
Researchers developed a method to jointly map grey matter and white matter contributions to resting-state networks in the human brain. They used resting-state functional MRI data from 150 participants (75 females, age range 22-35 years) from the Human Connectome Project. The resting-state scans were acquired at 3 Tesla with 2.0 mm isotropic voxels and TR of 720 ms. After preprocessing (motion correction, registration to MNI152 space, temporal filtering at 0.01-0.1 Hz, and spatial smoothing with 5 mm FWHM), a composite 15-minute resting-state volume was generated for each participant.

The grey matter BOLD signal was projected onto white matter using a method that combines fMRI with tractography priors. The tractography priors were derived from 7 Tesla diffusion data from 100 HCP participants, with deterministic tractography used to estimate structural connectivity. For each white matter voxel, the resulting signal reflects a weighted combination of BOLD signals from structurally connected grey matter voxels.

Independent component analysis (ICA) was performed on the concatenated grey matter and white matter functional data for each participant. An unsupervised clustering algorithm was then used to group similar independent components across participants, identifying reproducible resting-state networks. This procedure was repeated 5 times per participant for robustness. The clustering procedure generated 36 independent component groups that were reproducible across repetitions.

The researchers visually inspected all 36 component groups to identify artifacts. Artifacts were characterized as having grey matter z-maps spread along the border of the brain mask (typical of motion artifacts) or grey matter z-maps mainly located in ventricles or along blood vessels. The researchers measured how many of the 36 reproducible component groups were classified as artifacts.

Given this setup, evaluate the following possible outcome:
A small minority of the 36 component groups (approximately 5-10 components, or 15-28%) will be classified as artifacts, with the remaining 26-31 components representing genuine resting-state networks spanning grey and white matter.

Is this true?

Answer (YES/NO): NO